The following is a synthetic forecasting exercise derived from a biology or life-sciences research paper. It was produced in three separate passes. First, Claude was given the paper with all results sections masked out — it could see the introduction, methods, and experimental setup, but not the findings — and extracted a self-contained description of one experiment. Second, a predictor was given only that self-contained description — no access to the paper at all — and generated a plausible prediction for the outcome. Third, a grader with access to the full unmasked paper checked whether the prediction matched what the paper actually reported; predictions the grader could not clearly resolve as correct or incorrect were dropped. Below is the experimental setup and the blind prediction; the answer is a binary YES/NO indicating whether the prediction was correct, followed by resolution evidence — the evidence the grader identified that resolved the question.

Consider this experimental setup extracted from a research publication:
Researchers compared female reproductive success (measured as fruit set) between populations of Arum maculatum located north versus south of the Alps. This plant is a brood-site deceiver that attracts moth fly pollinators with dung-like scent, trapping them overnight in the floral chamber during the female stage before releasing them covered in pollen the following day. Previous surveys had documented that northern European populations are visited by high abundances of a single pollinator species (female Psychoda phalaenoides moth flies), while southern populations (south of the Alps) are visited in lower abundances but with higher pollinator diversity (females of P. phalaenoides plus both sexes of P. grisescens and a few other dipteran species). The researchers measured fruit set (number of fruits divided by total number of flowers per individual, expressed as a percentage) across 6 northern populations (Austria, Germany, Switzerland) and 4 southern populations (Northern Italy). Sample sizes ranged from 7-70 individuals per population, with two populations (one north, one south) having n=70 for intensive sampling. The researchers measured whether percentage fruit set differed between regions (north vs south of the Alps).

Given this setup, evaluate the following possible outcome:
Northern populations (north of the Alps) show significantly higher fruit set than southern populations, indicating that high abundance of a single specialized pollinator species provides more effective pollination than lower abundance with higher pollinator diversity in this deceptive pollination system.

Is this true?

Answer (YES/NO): YES